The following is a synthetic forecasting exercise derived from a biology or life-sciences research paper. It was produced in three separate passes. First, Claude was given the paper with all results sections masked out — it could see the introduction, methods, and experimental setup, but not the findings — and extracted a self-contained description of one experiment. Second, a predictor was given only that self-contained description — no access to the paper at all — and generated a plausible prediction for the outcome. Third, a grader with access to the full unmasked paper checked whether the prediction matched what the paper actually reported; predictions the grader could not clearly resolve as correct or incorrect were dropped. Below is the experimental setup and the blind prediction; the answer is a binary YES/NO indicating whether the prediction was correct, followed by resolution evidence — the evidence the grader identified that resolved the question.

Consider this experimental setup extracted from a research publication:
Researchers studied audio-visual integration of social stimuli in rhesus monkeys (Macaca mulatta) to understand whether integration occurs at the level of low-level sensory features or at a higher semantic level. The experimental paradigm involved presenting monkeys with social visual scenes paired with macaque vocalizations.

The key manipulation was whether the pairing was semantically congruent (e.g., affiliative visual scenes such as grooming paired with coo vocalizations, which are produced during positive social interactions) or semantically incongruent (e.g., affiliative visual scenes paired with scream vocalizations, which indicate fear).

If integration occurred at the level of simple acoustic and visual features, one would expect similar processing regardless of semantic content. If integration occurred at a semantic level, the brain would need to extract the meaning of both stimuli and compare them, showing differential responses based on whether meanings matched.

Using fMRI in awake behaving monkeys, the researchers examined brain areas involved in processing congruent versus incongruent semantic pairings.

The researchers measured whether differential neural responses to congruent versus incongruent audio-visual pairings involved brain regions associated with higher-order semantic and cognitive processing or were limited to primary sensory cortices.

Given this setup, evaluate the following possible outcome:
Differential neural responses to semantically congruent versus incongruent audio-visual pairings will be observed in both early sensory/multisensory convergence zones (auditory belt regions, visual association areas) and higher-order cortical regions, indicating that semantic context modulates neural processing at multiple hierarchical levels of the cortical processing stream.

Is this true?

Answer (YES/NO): YES